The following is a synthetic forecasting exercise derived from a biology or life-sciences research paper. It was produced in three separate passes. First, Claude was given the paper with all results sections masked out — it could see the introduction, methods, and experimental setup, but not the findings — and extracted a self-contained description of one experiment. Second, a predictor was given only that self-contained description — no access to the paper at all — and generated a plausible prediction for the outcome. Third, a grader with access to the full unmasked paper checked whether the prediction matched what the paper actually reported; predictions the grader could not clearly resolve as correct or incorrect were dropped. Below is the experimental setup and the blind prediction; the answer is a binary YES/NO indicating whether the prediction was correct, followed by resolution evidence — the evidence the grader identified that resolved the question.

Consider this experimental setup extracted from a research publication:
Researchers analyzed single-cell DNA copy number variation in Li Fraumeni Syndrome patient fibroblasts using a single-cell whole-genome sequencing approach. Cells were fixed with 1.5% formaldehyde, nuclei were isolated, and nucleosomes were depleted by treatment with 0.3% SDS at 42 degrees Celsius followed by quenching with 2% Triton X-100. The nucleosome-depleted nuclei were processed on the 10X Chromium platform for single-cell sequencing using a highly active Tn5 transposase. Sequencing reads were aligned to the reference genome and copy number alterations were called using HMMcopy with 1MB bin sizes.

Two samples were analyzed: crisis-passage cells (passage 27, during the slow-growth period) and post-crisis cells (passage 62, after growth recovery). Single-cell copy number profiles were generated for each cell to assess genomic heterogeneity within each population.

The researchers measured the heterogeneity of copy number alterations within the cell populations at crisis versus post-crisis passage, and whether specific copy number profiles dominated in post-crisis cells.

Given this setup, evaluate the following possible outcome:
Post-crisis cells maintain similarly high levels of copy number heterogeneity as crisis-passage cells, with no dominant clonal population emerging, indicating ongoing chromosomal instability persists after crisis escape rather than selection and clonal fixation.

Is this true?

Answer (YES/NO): NO